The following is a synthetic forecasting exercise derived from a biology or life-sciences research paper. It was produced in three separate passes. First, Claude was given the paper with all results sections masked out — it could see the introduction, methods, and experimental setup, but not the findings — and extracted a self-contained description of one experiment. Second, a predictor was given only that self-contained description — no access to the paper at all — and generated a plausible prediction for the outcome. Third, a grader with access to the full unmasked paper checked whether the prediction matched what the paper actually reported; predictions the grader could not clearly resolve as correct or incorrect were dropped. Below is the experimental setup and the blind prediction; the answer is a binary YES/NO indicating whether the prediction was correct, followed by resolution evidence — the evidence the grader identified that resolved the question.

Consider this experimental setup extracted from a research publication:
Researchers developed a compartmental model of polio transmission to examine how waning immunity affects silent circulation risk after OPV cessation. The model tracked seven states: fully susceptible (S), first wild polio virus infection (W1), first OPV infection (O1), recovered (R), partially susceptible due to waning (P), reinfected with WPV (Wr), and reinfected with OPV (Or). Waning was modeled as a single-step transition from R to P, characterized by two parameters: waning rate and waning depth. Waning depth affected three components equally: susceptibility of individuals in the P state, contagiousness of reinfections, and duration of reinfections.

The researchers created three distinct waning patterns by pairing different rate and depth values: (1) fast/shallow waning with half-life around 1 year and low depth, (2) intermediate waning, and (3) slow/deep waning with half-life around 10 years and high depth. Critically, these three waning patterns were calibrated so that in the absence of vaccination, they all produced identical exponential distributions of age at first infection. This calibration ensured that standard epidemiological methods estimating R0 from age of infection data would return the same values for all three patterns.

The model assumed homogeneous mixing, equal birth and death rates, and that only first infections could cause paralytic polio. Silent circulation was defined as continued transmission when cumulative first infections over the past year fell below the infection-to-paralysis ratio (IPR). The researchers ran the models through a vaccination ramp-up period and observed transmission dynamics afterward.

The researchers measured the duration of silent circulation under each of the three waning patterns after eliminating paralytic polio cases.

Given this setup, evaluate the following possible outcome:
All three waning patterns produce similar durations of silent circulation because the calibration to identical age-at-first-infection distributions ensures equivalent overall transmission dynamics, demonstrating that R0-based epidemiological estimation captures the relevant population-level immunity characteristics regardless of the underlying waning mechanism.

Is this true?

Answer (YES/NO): NO